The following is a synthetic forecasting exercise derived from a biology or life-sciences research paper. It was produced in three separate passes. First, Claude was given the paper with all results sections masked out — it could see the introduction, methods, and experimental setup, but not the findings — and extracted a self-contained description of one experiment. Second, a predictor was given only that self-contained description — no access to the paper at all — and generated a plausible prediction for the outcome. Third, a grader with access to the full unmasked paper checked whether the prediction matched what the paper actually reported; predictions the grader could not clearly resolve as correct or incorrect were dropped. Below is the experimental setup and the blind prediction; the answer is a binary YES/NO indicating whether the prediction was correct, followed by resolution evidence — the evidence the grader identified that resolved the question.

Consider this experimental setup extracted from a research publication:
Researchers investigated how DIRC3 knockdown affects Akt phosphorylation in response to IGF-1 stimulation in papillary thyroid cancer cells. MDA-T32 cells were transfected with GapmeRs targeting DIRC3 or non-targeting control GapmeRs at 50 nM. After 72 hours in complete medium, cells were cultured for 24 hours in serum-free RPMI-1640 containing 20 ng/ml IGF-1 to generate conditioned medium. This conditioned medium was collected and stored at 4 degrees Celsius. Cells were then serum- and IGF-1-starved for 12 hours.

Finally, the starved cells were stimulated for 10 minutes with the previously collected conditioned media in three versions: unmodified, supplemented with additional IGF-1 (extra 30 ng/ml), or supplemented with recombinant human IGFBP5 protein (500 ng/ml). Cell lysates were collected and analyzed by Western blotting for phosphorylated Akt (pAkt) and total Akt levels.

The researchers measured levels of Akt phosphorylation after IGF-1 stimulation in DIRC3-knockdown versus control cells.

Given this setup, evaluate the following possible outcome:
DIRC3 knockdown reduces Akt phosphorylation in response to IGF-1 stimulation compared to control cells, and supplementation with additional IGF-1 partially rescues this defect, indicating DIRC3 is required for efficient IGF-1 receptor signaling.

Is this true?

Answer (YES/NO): NO